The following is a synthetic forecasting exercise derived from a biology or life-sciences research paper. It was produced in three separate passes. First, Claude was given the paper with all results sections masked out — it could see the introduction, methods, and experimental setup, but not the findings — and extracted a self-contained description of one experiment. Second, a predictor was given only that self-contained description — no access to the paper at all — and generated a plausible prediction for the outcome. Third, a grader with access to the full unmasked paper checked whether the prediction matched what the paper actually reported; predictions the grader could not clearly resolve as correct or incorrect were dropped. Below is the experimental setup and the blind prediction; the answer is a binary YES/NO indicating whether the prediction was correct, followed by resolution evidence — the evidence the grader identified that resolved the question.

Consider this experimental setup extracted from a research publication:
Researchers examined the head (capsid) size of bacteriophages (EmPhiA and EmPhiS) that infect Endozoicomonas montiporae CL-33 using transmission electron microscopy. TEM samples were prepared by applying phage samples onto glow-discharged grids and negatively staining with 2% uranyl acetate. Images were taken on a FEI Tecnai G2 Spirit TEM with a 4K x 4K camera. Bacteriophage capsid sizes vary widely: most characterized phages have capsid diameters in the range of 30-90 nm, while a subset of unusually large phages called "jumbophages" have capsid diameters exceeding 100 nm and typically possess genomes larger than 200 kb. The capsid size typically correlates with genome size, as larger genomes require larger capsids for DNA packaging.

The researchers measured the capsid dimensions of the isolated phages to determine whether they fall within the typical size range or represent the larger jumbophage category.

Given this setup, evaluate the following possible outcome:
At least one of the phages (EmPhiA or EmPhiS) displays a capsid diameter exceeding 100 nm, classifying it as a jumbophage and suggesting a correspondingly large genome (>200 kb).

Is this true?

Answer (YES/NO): NO